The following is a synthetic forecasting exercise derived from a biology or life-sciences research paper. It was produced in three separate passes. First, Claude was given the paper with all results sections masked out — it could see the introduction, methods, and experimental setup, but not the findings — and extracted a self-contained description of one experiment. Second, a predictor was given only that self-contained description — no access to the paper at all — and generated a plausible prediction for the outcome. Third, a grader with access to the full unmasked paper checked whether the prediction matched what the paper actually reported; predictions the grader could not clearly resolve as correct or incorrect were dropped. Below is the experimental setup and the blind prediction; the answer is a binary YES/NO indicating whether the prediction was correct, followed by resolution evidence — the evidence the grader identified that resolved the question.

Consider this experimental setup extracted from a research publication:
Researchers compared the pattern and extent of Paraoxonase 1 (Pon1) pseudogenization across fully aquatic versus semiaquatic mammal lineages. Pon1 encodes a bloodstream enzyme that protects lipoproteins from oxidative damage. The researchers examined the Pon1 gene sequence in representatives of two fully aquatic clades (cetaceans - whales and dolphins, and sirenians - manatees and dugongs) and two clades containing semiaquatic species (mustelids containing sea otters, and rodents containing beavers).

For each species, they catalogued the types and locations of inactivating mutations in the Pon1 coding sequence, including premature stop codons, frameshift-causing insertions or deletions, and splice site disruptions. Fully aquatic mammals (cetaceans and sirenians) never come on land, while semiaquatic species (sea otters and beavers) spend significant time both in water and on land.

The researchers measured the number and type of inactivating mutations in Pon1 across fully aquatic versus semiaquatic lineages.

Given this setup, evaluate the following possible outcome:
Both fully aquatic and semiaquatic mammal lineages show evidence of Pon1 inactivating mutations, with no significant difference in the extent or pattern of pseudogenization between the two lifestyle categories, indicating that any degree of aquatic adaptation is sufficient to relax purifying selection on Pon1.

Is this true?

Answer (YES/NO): NO